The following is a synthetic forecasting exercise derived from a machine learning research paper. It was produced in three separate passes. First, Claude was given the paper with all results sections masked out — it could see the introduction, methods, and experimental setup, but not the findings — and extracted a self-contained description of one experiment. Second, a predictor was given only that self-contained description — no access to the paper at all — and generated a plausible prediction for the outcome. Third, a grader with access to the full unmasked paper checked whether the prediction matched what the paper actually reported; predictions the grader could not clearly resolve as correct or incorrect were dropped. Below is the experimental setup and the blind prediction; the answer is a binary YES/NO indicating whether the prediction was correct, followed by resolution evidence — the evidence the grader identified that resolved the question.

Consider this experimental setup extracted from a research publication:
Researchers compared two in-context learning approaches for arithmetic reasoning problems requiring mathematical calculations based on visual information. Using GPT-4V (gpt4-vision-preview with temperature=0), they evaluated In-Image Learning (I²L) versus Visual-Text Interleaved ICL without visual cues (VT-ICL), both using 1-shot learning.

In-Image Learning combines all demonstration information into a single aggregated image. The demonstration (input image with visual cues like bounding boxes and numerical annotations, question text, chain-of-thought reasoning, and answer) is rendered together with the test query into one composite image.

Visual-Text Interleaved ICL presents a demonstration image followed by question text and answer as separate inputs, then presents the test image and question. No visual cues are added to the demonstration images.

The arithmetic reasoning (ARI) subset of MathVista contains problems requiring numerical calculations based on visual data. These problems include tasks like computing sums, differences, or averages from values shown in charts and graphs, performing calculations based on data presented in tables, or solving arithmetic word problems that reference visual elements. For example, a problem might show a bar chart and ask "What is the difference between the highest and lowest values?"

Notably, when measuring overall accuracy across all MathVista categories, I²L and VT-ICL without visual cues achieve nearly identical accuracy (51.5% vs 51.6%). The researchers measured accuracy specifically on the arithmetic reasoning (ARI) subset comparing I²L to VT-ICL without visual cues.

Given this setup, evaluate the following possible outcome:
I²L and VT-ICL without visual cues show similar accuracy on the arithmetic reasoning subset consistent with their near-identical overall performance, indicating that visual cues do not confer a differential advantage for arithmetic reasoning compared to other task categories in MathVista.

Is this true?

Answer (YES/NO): NO